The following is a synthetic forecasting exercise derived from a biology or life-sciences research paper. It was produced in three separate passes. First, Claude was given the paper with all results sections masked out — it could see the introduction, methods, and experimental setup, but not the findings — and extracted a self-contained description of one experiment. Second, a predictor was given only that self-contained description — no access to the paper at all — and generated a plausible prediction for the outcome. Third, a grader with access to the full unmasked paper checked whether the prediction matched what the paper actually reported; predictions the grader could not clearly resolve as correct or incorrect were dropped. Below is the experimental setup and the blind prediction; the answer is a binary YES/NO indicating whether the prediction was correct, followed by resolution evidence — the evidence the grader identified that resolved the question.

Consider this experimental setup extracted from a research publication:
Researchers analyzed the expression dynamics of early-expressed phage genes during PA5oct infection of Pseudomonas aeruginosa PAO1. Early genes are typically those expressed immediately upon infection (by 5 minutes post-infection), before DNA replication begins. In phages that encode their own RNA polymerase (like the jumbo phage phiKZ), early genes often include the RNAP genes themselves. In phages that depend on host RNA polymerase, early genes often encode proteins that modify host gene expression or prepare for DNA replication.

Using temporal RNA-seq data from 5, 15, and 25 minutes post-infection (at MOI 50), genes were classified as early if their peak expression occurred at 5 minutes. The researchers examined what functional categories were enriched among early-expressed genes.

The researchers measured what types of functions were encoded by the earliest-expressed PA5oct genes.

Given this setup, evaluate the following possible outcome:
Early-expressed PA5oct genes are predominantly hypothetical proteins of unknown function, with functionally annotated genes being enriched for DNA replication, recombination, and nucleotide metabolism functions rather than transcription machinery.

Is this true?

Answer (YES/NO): NO